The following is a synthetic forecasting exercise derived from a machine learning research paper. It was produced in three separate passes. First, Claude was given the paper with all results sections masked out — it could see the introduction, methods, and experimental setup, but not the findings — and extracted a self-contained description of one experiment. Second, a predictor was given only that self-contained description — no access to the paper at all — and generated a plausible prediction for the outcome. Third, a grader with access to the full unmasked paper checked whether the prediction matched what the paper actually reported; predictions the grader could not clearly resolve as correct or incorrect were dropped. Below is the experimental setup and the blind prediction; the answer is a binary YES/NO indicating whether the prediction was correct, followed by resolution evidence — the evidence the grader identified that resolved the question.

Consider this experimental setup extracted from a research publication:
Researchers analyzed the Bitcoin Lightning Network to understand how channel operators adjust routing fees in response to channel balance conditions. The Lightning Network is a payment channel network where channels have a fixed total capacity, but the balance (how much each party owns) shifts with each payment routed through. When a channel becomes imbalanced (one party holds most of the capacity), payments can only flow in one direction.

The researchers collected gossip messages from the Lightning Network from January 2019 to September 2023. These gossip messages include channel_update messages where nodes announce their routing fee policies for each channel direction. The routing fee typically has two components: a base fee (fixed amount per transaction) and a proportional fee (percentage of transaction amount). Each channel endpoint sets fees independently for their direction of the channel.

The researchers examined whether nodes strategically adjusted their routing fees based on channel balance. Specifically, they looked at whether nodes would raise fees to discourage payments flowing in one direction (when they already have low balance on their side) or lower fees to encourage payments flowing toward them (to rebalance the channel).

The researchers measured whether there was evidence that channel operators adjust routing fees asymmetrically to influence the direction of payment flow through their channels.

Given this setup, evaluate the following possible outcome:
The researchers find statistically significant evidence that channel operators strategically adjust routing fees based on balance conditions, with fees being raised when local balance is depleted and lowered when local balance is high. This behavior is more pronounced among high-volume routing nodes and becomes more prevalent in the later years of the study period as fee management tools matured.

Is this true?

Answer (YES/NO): NO